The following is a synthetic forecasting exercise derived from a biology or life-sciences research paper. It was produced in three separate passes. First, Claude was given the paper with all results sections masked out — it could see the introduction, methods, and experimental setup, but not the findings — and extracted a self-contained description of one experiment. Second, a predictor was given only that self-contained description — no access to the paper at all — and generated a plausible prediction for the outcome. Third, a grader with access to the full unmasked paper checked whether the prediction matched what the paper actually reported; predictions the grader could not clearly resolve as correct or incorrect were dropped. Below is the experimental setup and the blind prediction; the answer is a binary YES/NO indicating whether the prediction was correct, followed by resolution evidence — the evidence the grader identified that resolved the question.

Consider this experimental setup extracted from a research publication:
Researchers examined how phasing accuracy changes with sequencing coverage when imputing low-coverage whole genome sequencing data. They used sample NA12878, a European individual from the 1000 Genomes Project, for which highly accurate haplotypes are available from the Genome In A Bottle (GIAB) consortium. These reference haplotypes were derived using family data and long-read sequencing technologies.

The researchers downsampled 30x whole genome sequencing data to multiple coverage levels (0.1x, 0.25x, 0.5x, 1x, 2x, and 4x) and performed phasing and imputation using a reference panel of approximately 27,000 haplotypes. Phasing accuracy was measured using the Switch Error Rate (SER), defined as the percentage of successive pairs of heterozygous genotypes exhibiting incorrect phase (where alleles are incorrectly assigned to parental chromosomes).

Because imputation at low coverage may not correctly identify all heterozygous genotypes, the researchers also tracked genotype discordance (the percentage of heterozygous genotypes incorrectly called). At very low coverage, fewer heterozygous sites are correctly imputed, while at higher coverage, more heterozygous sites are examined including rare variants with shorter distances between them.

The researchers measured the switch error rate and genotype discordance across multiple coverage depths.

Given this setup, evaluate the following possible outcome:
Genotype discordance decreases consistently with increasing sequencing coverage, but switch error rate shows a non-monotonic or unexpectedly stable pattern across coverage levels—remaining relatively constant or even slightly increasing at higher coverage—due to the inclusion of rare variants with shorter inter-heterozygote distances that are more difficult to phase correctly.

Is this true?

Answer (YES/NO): NO